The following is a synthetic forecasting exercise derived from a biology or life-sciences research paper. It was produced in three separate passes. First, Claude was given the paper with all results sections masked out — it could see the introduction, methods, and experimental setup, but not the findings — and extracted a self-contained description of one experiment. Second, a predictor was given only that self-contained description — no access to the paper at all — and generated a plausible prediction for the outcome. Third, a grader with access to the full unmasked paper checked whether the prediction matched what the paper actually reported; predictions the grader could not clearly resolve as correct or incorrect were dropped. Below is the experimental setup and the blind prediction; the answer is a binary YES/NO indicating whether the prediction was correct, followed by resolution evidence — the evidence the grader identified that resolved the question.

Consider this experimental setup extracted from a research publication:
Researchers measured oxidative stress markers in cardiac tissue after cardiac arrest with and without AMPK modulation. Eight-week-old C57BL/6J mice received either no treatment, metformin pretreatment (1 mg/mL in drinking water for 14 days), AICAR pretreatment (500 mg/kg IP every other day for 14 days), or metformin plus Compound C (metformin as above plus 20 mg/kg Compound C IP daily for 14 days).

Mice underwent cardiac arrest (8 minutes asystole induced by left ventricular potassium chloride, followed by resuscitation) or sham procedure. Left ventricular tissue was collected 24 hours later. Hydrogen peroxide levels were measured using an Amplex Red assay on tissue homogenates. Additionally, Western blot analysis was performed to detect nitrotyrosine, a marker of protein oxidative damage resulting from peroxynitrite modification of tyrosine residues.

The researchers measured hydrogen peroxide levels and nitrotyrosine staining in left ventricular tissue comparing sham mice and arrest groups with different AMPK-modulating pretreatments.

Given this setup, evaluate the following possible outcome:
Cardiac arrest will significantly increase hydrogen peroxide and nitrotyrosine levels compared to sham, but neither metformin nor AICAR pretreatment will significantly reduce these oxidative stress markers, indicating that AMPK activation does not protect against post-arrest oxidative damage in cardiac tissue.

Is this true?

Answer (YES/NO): NO